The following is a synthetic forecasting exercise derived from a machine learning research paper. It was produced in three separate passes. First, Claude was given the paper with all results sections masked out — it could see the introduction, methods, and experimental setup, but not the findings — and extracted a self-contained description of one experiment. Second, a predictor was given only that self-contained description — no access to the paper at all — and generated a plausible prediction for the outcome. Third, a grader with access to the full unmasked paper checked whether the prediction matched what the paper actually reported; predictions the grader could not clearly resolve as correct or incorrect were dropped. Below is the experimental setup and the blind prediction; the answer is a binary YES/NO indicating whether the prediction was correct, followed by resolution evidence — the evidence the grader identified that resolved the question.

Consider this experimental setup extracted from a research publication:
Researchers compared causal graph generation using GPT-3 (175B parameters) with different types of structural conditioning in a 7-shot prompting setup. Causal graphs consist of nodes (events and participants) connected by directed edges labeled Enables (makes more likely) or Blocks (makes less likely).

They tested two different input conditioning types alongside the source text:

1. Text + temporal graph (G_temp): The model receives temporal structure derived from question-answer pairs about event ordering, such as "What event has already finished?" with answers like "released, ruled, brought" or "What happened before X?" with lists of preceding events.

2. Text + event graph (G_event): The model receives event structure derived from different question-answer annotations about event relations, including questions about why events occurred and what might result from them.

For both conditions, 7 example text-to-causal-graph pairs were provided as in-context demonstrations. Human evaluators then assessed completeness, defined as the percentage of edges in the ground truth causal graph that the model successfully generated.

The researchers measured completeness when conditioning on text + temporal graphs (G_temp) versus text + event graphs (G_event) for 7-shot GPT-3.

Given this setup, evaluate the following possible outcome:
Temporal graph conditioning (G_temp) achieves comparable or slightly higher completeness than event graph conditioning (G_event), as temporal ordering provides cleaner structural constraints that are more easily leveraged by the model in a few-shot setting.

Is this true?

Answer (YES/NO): NO